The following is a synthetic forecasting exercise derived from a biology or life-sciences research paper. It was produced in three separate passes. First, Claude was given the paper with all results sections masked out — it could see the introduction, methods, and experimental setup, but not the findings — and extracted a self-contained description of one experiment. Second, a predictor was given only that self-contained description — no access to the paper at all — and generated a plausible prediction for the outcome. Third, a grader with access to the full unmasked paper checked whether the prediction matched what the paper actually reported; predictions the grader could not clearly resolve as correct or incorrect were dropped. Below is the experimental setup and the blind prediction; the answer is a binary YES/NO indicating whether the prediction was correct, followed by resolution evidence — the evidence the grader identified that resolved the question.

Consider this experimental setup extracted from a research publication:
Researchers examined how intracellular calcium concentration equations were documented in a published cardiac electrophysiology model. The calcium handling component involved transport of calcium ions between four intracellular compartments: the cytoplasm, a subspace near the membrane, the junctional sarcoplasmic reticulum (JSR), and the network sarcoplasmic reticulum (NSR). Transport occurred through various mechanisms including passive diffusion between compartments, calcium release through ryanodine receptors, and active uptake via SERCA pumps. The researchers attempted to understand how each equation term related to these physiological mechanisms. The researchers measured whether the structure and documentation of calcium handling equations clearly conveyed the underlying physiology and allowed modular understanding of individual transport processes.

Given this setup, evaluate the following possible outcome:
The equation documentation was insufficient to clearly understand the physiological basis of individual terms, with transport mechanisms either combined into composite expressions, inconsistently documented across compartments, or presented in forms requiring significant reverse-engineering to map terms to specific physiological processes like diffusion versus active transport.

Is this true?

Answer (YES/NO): YES